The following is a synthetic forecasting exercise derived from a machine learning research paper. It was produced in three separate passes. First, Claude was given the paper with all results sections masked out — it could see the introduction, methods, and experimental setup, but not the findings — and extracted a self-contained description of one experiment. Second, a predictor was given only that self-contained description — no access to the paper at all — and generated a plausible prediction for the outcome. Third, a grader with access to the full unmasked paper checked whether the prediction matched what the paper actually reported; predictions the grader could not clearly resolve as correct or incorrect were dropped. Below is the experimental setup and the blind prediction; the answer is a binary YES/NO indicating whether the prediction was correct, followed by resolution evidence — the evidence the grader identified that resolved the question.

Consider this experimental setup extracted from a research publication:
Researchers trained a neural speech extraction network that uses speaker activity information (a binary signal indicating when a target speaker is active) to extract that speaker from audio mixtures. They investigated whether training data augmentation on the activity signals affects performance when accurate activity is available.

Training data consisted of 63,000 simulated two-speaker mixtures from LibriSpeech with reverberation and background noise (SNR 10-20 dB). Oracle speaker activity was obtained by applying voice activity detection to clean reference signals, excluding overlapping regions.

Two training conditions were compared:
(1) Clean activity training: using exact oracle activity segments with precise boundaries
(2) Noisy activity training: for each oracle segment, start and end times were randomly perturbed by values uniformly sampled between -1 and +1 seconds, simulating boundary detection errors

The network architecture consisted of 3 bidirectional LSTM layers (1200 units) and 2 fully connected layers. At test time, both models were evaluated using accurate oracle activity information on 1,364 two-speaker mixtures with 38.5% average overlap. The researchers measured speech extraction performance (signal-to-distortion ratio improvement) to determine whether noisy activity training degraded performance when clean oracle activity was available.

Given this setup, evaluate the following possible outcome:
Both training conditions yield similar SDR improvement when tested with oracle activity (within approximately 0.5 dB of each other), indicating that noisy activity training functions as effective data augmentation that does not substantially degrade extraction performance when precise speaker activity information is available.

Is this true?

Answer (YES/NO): NO